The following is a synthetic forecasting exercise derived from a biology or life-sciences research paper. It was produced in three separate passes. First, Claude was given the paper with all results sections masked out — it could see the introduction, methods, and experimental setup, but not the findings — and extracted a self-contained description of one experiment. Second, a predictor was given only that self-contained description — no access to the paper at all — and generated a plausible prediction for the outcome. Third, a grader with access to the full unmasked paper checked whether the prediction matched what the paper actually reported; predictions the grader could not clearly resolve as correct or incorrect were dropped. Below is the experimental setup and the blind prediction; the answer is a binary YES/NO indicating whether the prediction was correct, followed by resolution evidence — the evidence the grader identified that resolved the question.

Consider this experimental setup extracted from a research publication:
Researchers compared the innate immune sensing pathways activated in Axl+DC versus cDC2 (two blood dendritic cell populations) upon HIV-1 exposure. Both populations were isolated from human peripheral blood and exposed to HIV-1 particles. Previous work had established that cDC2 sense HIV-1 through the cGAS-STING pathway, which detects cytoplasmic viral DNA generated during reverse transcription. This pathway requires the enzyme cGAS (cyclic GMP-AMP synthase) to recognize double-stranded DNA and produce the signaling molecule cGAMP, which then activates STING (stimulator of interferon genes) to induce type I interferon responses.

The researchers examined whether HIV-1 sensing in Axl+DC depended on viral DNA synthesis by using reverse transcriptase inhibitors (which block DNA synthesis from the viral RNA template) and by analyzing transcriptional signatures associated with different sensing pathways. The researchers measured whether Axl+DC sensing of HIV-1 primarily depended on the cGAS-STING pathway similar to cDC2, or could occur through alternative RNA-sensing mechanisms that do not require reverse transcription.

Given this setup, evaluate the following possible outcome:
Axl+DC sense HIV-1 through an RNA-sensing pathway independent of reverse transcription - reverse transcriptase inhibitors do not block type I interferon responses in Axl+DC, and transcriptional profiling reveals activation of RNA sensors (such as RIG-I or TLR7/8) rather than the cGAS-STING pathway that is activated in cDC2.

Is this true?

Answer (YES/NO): NO